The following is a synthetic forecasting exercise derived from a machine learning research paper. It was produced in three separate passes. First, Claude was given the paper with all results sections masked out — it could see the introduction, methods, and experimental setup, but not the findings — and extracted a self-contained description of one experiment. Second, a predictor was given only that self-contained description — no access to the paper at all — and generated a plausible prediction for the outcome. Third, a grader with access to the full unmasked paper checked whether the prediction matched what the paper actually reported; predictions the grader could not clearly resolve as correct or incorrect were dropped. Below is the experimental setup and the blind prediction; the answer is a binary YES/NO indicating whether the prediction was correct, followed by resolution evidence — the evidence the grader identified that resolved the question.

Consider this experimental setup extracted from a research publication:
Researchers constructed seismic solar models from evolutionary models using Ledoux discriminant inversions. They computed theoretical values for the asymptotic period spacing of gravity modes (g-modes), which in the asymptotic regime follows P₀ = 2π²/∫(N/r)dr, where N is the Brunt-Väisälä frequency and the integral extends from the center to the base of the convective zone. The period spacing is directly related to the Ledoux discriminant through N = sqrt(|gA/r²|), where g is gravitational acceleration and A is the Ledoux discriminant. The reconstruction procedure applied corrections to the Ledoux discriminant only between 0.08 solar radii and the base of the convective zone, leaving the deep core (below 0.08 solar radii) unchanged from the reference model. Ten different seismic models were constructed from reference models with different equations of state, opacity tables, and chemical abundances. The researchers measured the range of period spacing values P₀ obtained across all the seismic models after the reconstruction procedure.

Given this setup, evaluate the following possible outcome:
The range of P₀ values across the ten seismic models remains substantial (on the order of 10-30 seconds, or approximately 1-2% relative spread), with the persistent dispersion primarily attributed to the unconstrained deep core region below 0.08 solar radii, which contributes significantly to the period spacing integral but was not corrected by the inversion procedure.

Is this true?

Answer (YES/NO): YES